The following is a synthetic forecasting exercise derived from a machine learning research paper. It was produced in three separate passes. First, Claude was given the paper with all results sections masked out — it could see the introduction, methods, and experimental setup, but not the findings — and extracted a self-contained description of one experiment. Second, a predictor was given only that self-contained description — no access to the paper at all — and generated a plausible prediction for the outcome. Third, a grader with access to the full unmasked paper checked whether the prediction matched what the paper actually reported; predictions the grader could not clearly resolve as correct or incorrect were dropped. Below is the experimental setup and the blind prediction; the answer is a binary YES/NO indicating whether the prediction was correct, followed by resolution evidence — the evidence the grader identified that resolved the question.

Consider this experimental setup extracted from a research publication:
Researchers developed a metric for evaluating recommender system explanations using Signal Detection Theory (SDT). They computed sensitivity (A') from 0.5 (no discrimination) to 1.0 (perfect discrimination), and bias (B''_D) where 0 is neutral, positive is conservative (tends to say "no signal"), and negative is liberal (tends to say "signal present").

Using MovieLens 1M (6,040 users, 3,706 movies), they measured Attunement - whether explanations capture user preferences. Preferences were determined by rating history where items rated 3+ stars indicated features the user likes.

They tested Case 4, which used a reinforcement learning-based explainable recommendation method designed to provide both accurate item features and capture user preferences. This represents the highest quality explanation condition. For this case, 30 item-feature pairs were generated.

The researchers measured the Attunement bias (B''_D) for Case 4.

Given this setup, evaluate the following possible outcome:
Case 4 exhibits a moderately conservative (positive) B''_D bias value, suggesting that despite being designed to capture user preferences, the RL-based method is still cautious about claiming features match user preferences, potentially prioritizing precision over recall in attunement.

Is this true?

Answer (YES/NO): NO